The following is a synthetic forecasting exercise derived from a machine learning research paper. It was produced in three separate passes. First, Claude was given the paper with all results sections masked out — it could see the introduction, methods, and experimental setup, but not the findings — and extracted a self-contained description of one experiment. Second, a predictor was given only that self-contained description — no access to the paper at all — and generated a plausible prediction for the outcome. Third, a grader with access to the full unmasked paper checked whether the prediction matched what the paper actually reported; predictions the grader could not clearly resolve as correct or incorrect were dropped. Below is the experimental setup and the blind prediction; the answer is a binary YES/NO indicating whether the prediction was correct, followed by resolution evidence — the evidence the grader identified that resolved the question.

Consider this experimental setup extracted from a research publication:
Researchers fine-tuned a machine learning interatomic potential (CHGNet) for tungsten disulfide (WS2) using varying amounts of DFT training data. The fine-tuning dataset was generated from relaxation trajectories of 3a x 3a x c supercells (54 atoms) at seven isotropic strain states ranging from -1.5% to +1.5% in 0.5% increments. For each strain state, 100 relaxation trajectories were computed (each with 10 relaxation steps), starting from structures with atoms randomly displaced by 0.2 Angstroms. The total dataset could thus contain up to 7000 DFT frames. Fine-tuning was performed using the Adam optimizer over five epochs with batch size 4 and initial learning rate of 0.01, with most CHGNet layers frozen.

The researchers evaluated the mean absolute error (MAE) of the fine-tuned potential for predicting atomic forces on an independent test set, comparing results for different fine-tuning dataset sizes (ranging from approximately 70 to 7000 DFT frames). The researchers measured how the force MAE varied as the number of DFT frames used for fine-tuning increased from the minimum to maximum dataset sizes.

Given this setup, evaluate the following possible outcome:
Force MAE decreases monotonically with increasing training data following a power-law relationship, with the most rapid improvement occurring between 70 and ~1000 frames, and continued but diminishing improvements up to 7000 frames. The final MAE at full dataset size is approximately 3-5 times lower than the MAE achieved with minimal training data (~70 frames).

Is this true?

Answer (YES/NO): NO